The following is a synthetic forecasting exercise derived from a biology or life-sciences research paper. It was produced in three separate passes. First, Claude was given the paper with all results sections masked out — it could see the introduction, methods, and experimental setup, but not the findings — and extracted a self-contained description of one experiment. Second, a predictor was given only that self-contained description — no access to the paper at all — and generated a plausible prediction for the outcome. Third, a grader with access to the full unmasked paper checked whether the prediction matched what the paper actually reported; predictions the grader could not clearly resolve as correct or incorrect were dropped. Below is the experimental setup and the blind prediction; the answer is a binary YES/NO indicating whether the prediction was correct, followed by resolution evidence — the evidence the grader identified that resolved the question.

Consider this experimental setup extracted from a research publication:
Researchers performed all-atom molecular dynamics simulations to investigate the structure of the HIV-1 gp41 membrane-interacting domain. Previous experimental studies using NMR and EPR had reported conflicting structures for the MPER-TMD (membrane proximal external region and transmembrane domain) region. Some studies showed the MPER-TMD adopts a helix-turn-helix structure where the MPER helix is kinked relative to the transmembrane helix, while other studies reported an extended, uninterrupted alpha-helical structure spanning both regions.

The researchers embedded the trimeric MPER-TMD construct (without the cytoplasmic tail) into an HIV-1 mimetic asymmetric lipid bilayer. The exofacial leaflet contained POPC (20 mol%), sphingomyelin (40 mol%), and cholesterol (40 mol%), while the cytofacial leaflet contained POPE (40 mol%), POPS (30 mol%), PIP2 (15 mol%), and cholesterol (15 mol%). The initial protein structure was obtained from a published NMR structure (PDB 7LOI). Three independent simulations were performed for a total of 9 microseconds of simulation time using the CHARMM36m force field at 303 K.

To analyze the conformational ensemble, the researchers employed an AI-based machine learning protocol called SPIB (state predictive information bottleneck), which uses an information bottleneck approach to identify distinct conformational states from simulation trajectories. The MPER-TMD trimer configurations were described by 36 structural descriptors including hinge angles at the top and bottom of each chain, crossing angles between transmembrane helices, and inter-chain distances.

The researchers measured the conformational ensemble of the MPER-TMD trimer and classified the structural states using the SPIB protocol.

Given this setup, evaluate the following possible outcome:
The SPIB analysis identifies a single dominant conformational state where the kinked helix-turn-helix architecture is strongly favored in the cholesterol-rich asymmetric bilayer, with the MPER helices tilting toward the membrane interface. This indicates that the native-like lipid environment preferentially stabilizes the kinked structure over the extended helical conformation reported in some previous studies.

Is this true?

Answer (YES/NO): NO